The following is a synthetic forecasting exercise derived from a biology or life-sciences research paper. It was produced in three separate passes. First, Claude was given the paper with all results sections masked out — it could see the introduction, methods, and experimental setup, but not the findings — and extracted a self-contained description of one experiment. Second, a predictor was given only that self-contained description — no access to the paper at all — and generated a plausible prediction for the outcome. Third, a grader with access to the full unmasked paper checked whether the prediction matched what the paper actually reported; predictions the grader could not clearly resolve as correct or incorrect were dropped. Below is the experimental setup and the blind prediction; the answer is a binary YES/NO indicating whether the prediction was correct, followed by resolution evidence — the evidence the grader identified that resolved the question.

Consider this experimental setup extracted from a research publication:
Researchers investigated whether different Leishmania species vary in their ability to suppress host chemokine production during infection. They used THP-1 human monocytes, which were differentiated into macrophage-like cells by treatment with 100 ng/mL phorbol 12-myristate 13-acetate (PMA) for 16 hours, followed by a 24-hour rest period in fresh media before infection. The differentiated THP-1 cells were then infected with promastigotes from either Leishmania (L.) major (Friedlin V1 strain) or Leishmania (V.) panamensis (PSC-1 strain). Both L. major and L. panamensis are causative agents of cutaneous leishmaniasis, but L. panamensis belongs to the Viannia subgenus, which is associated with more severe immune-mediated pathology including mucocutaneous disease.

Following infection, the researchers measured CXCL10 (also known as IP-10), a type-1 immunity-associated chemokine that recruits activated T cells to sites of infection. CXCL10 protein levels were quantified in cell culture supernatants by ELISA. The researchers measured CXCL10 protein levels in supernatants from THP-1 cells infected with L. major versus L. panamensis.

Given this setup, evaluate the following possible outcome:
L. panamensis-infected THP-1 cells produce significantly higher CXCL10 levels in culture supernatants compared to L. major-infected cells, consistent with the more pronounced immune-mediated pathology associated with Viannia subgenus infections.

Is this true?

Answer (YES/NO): YES